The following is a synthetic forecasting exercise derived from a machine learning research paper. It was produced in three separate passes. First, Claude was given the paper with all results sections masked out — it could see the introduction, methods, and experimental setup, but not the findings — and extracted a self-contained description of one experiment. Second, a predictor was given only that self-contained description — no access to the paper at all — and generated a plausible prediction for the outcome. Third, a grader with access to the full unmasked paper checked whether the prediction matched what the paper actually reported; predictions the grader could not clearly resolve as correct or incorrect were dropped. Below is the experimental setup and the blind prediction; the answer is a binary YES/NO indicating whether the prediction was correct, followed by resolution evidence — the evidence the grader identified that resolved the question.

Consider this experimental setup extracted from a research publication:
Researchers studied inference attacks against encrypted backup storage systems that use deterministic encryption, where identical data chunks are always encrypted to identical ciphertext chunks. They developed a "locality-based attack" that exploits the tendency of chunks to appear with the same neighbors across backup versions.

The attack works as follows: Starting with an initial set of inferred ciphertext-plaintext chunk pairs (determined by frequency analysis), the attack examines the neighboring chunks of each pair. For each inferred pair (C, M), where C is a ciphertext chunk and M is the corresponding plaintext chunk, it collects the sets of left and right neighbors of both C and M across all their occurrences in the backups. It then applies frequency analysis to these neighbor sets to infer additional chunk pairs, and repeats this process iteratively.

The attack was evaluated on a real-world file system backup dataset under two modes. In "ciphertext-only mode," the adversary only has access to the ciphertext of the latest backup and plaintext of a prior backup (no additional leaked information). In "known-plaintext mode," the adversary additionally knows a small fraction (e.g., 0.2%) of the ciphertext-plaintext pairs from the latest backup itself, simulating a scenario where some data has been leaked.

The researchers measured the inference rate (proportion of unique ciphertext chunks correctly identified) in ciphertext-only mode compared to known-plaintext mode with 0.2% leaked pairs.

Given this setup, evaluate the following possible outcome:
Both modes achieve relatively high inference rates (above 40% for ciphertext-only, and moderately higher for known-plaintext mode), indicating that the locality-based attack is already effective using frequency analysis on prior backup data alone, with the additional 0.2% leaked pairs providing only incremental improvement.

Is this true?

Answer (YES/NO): NO